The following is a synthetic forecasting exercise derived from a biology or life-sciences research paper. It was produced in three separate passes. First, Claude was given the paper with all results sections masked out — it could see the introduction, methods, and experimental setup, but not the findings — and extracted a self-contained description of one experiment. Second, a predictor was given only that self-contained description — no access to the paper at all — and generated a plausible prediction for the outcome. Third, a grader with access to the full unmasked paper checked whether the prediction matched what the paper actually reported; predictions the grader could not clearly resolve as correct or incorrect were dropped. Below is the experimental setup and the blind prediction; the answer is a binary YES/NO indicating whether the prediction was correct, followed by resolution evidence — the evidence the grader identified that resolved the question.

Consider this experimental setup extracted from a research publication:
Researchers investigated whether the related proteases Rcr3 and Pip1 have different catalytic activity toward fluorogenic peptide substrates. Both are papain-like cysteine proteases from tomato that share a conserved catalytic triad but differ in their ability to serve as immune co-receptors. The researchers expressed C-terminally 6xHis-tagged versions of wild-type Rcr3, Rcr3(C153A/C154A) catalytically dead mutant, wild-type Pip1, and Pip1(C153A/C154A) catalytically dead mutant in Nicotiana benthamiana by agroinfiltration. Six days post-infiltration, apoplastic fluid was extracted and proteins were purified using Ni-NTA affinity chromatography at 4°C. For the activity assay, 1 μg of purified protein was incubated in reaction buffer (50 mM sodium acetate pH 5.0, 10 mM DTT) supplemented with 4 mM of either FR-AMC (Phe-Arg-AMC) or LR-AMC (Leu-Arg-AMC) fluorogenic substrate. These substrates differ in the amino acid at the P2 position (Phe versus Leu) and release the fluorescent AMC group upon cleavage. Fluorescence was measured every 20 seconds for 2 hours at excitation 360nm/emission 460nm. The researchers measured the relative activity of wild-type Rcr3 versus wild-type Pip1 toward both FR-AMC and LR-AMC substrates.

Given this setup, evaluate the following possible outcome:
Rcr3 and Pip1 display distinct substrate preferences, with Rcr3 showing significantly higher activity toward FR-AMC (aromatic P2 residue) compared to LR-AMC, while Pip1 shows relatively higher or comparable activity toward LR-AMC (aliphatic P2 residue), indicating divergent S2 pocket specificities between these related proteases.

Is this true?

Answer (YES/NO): NO